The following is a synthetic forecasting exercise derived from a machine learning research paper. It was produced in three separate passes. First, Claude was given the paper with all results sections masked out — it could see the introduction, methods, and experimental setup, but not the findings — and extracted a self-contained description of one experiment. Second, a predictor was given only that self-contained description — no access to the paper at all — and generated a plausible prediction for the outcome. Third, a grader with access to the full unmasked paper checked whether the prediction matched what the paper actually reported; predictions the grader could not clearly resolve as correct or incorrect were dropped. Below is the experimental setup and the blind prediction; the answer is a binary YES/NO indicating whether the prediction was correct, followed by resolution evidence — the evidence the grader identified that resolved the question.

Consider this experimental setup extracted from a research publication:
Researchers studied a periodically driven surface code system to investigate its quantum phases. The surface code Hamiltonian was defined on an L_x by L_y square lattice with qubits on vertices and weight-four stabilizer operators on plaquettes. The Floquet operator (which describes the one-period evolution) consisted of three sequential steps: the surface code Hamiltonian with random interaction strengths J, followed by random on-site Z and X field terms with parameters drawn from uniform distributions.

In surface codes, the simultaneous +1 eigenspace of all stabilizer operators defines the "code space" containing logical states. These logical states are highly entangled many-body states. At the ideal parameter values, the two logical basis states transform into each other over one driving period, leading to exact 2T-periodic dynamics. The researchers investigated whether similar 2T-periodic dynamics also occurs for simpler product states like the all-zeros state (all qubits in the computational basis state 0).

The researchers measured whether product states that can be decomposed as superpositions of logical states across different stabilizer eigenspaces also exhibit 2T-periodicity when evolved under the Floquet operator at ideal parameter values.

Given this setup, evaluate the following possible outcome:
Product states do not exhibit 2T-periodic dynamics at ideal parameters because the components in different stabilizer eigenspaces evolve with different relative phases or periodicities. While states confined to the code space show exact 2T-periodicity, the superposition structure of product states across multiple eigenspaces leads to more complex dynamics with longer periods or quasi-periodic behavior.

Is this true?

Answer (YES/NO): NO